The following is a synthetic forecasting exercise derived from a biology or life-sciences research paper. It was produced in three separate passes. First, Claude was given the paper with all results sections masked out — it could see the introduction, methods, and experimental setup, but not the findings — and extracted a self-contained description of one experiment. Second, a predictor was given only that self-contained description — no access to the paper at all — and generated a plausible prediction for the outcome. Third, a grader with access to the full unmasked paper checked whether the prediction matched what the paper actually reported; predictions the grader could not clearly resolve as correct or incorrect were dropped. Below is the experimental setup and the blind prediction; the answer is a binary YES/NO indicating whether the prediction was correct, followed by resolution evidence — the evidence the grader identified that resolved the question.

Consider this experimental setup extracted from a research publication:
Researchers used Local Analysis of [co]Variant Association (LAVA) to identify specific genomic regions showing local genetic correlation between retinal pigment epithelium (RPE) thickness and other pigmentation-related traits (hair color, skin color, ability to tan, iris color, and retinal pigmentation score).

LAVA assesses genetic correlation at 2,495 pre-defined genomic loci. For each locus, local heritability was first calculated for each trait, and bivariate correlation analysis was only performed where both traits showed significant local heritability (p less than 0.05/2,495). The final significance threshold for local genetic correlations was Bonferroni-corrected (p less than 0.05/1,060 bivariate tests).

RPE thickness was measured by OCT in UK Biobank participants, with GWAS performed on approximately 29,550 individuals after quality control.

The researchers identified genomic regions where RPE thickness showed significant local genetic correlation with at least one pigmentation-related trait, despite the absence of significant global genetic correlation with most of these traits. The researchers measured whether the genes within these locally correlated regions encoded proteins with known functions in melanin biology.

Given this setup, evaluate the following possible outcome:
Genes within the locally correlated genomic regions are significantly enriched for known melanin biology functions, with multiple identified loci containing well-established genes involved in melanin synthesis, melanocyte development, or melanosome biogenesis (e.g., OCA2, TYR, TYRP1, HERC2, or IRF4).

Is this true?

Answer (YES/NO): YES